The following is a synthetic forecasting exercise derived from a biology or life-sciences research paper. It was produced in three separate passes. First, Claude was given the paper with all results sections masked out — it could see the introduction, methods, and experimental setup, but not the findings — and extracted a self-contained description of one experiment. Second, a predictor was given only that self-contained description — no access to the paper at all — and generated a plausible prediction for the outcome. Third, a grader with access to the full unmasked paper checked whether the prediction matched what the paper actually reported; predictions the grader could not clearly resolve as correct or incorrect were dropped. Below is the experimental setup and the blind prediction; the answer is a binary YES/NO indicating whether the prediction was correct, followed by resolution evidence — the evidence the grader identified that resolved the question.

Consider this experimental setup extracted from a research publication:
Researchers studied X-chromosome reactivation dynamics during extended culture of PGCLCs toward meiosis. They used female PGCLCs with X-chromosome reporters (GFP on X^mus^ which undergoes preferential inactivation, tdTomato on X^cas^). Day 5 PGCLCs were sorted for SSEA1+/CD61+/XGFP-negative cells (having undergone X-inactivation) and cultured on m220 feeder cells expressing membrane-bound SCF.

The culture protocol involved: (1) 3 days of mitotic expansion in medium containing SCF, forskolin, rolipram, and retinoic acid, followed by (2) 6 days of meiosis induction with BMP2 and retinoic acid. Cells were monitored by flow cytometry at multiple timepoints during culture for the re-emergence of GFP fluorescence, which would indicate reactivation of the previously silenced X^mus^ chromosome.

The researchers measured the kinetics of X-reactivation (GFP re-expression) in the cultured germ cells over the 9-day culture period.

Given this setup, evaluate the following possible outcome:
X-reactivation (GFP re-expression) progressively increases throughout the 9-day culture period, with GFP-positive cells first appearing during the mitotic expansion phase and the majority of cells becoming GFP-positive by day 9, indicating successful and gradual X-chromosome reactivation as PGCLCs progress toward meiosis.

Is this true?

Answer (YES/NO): YES